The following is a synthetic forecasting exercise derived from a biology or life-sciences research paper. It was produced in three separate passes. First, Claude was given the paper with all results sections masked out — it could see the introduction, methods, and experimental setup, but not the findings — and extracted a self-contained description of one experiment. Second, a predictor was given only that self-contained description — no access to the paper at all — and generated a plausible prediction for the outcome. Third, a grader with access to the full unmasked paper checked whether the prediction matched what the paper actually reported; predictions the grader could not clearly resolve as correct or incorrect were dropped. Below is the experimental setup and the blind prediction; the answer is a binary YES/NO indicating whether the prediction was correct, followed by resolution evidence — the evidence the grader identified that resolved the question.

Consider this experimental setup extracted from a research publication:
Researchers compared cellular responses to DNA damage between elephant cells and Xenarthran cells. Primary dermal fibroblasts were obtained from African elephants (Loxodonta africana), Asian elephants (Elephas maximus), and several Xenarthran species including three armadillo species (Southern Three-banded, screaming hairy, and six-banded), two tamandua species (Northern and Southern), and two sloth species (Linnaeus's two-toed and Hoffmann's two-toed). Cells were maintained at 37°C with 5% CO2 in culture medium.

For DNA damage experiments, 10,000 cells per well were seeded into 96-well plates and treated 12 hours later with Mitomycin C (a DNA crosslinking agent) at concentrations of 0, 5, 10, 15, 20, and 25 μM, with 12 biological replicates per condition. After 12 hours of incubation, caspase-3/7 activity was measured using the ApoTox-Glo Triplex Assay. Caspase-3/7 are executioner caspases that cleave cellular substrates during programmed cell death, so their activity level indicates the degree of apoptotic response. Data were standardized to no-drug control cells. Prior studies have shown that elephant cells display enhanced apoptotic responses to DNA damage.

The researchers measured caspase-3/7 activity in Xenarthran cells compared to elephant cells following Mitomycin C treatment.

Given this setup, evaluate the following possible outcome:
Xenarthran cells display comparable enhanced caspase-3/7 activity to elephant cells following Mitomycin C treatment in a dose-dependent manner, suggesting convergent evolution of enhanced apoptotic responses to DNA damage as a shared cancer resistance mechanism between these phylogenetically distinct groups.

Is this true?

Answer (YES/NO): NO